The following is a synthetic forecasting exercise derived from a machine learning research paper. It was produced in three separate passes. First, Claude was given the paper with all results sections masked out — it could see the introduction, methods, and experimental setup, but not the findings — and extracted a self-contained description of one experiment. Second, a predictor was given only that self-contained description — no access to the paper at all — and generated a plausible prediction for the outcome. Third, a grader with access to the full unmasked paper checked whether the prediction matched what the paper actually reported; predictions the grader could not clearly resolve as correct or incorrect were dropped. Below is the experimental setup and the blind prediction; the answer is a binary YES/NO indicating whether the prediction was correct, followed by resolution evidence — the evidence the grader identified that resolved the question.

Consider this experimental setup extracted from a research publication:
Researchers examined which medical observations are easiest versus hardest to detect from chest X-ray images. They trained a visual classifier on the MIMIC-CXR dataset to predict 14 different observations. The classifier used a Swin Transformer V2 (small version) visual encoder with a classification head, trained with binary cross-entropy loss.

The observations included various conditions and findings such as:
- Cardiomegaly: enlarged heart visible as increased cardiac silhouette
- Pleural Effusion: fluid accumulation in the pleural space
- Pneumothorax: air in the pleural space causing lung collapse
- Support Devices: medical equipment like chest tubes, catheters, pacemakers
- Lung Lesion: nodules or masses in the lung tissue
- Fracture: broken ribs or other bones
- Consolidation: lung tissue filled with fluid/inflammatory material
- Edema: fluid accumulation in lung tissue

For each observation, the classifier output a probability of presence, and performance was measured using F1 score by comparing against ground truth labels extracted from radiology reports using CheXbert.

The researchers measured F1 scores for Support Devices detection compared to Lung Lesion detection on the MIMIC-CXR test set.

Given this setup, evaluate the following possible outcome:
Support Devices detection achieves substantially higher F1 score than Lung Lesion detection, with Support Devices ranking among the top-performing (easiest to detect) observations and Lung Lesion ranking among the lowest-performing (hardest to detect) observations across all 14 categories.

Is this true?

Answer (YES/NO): YES